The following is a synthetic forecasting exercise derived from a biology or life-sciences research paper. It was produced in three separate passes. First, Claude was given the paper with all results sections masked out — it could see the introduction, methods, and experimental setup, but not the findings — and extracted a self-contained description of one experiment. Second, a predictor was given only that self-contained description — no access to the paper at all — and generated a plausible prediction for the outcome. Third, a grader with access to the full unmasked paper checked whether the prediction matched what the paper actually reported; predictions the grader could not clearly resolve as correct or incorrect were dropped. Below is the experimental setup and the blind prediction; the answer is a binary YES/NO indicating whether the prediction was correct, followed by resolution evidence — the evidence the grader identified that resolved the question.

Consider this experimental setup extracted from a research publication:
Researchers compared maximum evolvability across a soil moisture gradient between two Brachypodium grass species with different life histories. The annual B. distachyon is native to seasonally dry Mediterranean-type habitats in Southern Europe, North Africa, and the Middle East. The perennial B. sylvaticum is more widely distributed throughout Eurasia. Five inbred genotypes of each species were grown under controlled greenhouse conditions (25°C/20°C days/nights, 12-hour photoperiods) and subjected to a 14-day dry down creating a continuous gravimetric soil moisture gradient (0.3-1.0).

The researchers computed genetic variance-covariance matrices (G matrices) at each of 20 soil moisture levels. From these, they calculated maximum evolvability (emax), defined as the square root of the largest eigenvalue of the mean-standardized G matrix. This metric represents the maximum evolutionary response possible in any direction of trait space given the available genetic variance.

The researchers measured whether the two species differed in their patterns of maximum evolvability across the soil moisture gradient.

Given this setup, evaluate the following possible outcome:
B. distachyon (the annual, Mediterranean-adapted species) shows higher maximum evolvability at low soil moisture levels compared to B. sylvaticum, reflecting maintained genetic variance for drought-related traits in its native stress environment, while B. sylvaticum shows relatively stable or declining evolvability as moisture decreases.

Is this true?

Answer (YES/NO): YES